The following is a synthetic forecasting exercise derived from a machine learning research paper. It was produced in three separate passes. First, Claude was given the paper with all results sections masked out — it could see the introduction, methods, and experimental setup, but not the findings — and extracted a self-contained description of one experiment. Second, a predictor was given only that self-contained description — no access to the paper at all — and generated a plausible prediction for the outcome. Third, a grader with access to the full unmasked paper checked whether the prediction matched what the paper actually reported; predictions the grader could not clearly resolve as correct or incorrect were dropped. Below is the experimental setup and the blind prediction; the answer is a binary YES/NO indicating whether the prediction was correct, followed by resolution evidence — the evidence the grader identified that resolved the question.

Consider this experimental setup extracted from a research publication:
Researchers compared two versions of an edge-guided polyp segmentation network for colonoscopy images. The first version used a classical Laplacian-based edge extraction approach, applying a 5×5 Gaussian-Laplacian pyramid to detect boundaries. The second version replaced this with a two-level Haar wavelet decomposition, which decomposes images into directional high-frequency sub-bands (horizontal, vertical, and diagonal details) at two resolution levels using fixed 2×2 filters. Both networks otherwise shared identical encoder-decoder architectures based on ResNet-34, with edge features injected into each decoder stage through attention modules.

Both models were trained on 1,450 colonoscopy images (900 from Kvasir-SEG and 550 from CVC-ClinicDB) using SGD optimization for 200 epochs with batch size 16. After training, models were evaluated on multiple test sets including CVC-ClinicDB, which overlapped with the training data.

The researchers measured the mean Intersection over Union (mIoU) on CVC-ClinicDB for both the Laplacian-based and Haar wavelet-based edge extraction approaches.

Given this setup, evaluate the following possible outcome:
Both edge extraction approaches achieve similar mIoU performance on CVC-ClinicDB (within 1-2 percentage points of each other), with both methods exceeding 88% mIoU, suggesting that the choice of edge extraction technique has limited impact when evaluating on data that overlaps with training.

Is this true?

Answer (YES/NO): NO